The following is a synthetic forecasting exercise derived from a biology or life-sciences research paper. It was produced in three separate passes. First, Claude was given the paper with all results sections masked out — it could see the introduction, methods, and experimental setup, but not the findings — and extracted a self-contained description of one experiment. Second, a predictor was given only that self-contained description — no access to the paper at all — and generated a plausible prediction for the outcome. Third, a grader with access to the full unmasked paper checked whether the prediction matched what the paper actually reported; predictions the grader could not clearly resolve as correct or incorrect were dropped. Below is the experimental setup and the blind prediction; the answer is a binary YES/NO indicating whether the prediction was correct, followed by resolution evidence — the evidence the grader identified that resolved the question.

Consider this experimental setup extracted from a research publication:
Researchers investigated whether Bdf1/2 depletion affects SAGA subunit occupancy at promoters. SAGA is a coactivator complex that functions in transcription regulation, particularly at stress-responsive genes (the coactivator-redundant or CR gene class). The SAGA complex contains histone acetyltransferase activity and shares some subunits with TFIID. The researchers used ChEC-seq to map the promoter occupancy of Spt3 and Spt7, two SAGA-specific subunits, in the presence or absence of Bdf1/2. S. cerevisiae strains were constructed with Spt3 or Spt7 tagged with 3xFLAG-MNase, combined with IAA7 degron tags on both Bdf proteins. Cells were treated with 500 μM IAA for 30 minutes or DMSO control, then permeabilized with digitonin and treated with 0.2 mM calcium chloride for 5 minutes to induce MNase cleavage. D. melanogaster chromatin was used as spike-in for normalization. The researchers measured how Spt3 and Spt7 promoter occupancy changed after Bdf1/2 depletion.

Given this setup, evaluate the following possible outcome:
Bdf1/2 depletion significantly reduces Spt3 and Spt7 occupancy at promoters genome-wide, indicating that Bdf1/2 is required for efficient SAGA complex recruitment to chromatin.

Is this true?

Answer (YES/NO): NO